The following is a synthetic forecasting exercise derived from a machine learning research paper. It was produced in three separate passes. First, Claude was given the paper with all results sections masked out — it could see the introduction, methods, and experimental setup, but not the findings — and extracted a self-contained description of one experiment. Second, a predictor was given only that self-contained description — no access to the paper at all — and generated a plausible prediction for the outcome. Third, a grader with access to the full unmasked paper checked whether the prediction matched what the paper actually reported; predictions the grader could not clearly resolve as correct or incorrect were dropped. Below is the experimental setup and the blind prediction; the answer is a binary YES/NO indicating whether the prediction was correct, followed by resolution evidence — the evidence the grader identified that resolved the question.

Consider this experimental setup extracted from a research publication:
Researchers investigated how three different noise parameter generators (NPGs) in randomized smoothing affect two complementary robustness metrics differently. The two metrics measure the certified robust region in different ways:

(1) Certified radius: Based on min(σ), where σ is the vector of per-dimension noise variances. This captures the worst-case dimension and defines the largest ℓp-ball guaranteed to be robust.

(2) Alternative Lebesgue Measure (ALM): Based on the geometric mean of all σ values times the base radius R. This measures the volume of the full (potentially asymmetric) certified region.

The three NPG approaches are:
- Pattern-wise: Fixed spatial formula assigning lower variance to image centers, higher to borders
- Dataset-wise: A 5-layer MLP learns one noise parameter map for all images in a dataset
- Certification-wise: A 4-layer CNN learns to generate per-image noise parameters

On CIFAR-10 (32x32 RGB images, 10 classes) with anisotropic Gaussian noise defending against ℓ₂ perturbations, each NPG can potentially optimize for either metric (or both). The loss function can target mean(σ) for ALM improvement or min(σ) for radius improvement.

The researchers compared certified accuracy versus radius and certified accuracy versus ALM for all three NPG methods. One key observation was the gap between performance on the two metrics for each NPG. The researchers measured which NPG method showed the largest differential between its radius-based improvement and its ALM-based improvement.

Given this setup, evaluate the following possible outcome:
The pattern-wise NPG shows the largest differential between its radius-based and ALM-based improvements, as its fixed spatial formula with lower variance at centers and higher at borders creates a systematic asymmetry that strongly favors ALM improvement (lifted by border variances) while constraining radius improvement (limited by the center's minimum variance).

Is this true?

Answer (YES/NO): NO